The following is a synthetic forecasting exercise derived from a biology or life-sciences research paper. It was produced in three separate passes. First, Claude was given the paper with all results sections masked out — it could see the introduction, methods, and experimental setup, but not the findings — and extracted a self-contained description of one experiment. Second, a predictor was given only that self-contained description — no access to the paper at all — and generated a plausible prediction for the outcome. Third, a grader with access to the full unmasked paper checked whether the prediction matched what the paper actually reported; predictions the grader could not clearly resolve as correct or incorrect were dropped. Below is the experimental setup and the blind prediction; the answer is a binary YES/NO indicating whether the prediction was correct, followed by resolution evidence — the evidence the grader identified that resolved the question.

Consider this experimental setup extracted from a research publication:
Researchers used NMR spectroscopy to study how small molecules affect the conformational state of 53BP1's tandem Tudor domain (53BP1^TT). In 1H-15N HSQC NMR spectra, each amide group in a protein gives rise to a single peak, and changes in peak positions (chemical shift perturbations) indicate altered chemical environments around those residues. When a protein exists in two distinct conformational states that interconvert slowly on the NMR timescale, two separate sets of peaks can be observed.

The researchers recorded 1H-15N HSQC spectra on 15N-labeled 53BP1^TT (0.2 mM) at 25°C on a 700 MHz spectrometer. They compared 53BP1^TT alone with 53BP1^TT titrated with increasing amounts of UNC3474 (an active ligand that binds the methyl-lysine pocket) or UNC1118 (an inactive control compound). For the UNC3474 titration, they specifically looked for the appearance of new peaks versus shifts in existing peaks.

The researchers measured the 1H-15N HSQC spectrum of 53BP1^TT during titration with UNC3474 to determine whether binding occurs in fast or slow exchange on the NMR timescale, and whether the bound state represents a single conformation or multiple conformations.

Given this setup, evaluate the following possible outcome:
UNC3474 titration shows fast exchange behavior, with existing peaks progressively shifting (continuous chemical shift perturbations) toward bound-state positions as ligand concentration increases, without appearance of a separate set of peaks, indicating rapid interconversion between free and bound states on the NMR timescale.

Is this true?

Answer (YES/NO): NO